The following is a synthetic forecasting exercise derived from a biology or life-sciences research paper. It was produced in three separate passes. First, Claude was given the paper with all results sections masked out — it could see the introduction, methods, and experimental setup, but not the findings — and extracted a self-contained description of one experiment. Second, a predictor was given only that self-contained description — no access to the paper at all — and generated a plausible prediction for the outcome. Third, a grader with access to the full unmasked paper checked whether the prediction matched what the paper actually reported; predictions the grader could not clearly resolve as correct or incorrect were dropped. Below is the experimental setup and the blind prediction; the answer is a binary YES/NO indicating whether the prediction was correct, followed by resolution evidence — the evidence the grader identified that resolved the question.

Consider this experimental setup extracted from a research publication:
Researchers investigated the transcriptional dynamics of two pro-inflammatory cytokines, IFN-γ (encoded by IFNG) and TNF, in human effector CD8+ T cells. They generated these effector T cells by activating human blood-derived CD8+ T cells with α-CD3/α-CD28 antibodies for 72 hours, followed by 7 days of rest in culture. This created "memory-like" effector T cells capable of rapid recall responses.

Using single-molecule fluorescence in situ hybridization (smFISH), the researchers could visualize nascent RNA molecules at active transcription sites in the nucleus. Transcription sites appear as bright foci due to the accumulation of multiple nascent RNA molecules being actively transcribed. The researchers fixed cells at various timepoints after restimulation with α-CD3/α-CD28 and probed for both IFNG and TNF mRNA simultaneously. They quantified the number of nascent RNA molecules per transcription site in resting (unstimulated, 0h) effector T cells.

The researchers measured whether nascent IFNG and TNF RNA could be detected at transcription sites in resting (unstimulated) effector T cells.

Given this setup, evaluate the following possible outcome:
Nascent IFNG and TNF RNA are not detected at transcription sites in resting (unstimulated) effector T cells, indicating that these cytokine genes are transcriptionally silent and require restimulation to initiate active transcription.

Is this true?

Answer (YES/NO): NO